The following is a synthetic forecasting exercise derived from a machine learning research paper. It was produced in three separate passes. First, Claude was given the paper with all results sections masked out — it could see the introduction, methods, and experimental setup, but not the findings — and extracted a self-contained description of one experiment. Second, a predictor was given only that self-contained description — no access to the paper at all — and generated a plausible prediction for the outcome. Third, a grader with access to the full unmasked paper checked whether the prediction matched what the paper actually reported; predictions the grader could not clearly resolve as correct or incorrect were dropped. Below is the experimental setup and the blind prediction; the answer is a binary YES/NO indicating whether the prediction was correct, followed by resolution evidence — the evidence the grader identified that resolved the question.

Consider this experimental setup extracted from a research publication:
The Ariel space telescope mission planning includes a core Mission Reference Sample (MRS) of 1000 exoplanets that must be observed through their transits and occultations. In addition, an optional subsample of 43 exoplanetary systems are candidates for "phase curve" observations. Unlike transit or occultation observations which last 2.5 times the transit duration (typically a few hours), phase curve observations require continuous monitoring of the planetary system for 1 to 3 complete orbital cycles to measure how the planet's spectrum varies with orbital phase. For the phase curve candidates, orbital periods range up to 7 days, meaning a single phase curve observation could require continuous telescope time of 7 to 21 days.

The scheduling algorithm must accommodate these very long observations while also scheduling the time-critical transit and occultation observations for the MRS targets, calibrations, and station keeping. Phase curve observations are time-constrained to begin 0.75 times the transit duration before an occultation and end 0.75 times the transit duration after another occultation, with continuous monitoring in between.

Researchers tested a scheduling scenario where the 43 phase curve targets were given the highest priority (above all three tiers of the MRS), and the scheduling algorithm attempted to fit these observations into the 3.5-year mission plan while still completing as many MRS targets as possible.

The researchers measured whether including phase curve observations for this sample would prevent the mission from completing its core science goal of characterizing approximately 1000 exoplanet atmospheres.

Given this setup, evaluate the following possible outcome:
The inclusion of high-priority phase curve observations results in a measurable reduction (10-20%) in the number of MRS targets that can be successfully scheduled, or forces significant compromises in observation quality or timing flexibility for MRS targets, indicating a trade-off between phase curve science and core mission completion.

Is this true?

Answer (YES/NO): NO